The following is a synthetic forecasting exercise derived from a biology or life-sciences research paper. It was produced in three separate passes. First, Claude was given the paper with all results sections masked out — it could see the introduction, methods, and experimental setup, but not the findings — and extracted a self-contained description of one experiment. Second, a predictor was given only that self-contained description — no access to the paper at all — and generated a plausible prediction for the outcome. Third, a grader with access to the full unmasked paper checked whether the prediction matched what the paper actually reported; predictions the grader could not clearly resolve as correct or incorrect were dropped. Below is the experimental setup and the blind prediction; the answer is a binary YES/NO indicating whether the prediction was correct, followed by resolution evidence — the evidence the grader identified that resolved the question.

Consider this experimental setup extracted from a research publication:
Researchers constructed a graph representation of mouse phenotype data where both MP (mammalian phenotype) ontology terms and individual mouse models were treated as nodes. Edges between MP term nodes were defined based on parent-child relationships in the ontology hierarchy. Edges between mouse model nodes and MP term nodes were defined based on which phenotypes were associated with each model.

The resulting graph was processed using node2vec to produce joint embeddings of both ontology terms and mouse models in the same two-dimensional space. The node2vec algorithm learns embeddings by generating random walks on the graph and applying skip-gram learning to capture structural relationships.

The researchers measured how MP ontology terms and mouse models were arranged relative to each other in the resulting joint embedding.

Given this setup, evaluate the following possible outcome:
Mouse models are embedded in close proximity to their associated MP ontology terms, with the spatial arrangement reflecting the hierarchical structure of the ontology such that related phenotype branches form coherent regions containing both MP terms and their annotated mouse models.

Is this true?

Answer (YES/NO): NO